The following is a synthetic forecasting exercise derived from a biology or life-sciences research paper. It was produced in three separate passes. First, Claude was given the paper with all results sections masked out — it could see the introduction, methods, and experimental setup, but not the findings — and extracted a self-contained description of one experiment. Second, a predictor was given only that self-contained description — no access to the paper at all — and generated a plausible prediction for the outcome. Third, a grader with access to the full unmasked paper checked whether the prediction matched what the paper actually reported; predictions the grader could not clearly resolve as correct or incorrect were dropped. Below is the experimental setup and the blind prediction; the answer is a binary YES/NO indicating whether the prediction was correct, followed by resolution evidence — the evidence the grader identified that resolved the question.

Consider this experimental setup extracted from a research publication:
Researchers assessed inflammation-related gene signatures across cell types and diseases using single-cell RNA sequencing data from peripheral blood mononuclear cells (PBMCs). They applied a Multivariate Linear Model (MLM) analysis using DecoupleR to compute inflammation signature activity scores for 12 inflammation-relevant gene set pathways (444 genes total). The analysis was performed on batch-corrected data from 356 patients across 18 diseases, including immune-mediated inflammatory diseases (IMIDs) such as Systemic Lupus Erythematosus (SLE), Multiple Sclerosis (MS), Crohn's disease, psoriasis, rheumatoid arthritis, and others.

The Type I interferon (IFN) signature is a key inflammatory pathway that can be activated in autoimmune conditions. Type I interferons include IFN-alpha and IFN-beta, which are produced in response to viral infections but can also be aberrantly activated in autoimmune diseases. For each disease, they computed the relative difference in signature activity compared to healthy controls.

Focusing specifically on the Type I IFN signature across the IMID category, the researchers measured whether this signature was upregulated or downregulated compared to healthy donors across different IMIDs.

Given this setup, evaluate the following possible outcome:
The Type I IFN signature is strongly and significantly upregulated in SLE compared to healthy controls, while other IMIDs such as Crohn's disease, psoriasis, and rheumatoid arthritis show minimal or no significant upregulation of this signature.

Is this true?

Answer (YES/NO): NO